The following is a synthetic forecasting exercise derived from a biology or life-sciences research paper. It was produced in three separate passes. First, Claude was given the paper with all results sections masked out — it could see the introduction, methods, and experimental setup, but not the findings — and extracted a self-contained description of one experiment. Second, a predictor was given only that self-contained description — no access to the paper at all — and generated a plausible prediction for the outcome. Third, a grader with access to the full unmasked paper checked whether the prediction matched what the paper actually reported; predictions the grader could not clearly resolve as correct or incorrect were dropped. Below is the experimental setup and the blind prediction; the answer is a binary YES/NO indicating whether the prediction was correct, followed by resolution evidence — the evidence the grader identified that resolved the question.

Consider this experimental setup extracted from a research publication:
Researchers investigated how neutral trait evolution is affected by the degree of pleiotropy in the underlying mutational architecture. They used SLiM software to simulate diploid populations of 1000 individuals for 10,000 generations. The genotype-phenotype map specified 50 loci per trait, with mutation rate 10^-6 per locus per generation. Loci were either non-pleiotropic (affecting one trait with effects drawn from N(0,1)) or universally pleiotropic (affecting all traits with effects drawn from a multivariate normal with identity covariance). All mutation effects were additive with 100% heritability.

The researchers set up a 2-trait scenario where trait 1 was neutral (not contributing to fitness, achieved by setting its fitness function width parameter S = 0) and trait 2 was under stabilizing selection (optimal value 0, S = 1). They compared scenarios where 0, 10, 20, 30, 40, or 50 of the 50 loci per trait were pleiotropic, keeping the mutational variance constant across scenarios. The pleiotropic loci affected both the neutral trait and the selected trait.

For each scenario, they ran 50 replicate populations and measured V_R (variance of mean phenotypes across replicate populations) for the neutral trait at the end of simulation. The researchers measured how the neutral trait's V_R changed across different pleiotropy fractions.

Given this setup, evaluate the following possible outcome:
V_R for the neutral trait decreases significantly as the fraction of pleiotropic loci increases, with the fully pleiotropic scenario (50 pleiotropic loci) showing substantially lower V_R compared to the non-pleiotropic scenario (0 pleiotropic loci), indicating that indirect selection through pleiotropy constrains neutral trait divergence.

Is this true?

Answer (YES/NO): NO